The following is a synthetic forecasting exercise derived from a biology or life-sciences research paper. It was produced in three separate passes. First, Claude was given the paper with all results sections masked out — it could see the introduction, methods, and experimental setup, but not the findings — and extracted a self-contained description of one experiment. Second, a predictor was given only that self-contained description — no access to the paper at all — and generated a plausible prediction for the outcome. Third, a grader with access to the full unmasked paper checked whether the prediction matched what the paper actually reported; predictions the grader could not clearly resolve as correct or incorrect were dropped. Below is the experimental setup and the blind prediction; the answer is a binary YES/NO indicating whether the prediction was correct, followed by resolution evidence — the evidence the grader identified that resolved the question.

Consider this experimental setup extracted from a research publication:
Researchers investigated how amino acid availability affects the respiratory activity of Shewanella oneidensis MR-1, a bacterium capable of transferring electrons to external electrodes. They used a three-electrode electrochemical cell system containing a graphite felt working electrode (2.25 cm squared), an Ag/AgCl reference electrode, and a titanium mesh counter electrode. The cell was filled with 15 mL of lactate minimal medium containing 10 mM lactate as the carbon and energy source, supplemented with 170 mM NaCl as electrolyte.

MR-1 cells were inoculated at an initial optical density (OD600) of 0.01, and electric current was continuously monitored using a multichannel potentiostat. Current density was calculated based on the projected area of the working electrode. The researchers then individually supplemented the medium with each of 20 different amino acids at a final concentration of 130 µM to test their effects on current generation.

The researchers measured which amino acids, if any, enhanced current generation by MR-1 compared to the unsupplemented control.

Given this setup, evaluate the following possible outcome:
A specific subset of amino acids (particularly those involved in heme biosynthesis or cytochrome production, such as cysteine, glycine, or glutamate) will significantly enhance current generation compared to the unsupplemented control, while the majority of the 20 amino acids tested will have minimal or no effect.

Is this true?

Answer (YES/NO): NO